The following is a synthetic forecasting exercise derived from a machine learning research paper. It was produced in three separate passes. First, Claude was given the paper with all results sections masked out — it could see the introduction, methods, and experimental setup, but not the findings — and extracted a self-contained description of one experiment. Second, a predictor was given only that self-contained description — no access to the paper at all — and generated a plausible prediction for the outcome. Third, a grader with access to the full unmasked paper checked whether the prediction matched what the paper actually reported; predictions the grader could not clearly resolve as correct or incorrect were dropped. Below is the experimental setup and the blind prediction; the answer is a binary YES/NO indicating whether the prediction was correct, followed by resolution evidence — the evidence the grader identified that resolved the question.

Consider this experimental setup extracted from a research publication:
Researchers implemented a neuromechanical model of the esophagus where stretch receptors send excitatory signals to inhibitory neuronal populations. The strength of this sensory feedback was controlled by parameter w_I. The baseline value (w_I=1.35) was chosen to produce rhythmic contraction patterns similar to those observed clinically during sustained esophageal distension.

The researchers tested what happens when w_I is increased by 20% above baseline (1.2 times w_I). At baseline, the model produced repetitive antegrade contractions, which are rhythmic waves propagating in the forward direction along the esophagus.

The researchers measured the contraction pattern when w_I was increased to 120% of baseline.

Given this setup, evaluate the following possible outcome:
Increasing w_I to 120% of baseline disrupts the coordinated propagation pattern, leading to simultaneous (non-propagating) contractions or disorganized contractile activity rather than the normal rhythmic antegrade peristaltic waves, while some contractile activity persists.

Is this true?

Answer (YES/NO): NO